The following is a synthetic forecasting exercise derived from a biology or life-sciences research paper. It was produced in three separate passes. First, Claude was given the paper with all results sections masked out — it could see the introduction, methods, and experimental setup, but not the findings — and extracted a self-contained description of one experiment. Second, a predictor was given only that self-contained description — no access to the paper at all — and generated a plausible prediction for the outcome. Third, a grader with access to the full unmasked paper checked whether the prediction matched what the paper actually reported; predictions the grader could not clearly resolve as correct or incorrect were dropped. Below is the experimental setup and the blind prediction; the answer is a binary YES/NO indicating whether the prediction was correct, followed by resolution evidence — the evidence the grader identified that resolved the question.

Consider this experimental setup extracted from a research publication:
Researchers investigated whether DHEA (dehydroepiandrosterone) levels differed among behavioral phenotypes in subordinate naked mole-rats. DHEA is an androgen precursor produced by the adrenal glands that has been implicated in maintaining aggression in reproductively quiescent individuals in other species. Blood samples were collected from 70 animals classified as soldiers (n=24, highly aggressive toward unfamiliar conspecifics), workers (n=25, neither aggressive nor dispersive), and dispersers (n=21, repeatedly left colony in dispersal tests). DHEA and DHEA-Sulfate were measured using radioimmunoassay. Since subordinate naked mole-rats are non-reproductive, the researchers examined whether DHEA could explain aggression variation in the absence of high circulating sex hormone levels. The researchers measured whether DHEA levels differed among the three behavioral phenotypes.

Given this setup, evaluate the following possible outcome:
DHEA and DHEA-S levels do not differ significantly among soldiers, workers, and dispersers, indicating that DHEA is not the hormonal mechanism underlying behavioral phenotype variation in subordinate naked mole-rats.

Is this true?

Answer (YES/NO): YES